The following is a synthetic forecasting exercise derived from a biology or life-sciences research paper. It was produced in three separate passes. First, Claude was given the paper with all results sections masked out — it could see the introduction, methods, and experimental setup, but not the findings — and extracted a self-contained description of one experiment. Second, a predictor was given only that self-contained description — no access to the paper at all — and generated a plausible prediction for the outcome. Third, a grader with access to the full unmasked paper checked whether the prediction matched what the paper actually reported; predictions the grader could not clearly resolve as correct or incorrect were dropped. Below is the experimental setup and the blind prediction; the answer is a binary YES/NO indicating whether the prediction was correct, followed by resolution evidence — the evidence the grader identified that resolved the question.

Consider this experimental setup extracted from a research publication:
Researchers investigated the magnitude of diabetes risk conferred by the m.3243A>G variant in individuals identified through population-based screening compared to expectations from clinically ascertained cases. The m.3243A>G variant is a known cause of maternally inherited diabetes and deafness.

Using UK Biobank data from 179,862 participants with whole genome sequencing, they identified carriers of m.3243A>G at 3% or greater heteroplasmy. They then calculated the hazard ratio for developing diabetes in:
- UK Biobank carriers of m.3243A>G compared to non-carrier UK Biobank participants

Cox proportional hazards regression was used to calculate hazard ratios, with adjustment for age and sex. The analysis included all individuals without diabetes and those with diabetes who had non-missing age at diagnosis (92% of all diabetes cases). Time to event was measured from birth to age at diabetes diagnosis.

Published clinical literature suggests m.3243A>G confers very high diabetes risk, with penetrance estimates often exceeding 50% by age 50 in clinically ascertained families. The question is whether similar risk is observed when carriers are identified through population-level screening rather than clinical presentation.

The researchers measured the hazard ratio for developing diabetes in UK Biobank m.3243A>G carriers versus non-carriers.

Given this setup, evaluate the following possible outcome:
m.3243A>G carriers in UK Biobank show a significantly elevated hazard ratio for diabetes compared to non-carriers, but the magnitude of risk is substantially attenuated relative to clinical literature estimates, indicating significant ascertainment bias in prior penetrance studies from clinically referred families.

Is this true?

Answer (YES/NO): YES